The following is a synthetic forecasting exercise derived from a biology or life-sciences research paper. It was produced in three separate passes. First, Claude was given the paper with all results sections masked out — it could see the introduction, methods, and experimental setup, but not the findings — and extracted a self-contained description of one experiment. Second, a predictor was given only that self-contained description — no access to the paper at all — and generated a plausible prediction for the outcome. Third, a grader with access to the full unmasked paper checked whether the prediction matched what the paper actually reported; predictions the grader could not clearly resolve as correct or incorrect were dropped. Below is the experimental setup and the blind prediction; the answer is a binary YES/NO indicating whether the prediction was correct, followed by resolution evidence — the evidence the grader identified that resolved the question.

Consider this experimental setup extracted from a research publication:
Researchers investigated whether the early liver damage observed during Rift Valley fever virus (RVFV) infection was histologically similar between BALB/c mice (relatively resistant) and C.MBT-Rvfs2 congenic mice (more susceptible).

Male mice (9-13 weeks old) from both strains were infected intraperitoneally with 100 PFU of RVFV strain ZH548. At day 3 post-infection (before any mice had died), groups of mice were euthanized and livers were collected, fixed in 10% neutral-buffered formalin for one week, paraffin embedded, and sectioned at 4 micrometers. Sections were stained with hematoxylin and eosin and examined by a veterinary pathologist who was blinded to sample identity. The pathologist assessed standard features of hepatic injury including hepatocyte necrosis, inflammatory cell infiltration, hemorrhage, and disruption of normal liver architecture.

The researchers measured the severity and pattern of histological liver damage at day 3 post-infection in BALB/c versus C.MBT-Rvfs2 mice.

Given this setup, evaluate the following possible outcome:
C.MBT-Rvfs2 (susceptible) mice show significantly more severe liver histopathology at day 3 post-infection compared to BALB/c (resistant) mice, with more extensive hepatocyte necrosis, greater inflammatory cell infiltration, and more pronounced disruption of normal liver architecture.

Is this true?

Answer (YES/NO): NO